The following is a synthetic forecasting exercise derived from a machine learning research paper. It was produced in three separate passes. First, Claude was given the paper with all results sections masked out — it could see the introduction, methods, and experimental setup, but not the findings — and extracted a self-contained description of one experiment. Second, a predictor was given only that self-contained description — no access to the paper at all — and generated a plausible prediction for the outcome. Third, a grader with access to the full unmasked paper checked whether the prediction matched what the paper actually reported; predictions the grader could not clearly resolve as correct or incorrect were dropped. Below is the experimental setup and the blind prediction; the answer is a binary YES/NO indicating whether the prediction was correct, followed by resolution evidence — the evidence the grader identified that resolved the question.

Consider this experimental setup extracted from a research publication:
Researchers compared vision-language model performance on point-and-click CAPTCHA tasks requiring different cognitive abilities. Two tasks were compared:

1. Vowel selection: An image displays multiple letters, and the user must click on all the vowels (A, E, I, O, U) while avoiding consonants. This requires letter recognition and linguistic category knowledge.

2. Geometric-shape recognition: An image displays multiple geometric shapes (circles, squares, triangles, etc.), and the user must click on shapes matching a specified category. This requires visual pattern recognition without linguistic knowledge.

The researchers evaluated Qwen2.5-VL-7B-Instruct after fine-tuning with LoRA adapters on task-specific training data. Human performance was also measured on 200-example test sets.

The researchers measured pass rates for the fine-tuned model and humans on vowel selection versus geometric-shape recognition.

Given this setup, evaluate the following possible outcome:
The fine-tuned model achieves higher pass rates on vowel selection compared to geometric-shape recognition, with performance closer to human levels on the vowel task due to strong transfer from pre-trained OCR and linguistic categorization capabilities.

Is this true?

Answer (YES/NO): NO